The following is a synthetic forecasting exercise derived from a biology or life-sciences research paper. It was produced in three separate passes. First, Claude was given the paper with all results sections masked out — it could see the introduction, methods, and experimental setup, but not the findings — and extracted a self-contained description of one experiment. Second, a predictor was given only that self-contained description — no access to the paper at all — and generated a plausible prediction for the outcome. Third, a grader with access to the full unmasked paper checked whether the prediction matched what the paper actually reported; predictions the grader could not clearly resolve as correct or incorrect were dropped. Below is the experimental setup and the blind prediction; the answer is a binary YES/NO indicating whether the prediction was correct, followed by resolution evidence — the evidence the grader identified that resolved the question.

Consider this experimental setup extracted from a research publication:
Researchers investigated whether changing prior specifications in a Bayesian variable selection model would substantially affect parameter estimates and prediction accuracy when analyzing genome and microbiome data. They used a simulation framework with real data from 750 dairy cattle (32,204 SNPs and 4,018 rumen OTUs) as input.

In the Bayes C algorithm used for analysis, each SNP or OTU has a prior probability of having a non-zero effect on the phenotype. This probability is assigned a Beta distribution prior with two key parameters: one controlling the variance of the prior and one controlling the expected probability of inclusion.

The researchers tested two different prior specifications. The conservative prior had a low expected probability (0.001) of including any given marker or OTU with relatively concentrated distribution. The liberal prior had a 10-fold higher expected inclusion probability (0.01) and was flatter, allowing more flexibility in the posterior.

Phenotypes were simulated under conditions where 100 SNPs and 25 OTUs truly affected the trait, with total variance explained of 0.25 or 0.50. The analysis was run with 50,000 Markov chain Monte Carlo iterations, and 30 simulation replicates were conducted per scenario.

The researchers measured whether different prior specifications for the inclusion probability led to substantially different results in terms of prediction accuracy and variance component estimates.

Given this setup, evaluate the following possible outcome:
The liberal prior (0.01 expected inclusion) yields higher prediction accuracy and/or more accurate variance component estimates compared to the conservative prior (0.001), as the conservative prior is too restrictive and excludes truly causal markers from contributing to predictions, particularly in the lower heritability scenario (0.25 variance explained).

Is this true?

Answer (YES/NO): NO